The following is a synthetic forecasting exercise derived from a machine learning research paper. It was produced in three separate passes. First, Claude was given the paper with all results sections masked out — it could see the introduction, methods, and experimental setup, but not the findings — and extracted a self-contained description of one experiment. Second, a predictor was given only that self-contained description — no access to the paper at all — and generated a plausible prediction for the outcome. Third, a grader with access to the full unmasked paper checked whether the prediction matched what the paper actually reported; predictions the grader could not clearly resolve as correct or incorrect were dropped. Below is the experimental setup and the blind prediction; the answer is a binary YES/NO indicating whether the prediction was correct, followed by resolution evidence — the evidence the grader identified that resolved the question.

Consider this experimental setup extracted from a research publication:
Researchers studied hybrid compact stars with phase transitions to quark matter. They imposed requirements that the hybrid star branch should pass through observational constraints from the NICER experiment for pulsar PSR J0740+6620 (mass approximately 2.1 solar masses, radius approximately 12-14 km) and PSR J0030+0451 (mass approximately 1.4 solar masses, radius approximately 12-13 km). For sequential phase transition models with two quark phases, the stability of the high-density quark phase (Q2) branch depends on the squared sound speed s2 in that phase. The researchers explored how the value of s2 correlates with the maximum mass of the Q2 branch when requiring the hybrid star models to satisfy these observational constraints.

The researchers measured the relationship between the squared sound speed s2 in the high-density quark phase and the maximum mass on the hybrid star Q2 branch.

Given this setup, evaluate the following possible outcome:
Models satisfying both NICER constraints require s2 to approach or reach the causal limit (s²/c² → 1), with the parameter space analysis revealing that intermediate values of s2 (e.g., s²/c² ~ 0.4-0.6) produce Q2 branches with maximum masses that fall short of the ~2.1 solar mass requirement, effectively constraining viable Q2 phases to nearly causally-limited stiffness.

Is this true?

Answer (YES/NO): YES